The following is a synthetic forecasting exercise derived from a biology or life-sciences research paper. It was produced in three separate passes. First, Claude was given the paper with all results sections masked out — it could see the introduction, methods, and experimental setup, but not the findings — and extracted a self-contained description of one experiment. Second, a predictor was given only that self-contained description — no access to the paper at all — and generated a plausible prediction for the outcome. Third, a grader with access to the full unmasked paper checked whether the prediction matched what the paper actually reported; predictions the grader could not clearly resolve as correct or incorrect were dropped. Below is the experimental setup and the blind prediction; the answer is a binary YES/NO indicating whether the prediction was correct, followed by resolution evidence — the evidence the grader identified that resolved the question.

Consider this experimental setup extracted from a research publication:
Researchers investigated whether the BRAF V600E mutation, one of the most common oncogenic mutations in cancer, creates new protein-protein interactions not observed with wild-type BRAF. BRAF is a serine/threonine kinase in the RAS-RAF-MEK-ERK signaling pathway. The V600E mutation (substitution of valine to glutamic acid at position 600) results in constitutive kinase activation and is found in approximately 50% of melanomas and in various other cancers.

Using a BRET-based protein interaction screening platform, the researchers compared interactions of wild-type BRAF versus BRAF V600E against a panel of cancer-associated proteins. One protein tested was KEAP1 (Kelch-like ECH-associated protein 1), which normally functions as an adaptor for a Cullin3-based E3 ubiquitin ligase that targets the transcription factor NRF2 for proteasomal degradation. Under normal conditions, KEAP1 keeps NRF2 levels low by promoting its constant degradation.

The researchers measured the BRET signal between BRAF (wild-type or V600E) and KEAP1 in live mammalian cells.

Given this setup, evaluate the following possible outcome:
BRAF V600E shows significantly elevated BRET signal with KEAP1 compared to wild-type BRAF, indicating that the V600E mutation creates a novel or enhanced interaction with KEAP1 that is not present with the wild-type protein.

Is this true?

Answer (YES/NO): YES